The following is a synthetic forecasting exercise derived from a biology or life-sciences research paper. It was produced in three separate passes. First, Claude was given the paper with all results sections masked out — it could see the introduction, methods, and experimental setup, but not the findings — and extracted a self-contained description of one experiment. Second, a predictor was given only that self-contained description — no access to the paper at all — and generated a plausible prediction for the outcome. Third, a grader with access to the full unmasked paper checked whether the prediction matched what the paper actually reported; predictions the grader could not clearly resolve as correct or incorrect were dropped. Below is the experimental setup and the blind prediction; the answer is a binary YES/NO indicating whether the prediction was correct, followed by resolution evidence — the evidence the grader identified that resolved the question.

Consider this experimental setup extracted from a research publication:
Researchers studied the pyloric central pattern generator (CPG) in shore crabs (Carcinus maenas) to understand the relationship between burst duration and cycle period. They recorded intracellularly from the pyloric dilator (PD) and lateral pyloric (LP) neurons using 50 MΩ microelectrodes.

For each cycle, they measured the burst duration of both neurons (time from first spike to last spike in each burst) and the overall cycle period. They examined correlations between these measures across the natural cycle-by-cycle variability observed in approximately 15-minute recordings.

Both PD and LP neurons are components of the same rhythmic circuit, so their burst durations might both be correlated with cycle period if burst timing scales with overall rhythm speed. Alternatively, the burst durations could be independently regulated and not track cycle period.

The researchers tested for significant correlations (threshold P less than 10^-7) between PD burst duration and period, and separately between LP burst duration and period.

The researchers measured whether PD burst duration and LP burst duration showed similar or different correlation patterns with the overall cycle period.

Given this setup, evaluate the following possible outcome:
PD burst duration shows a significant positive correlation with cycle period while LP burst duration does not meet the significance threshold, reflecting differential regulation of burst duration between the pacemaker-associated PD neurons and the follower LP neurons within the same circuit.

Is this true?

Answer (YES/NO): NO